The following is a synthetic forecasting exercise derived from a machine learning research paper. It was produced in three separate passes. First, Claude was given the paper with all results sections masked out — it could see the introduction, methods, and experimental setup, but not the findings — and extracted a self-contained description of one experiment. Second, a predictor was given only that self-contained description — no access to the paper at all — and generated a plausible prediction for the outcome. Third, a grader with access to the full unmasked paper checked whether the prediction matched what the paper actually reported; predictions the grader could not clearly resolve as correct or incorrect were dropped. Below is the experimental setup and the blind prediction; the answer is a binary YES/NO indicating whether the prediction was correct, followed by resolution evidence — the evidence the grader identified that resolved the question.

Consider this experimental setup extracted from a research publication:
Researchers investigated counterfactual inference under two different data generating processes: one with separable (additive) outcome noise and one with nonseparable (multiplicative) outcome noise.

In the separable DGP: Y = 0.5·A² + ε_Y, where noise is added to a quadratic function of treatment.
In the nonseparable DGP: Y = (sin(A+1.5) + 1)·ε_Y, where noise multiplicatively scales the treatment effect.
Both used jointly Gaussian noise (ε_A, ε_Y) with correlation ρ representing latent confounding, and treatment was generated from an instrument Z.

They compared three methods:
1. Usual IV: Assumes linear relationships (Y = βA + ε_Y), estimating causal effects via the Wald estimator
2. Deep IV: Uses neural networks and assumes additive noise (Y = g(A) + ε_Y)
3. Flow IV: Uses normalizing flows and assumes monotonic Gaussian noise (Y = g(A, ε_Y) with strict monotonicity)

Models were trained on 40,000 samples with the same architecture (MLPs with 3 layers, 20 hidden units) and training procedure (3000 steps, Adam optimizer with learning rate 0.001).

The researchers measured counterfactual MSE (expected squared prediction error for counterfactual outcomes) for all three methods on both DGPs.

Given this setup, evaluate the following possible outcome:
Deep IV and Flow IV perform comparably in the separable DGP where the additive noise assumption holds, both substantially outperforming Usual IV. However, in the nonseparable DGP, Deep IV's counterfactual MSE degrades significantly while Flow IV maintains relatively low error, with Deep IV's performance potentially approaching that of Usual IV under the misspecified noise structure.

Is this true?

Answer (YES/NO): YES